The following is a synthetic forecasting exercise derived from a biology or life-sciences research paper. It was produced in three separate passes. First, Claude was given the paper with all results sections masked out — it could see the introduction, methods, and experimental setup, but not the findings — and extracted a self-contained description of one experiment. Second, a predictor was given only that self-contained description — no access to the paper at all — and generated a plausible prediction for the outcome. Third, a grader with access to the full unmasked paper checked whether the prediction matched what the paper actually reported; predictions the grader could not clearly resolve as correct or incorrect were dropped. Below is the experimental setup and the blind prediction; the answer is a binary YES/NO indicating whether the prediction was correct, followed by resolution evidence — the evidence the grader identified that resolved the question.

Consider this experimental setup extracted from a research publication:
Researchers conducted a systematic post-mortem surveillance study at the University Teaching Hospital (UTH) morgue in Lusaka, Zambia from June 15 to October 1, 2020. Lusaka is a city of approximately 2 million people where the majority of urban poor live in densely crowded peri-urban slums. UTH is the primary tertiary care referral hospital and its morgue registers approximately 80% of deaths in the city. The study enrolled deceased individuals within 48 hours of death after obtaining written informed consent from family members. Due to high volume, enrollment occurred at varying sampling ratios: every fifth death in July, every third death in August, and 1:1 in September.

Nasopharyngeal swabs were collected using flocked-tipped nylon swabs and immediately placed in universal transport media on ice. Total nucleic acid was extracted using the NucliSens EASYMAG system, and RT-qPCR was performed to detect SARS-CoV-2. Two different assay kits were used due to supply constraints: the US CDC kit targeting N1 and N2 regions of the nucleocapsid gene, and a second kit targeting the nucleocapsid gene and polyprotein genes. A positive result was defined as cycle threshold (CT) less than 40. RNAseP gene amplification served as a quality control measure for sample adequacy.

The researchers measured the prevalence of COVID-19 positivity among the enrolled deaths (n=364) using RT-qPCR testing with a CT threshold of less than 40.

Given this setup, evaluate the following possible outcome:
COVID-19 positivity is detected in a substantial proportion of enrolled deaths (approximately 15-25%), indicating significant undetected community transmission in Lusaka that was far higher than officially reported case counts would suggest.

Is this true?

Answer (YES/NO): YES